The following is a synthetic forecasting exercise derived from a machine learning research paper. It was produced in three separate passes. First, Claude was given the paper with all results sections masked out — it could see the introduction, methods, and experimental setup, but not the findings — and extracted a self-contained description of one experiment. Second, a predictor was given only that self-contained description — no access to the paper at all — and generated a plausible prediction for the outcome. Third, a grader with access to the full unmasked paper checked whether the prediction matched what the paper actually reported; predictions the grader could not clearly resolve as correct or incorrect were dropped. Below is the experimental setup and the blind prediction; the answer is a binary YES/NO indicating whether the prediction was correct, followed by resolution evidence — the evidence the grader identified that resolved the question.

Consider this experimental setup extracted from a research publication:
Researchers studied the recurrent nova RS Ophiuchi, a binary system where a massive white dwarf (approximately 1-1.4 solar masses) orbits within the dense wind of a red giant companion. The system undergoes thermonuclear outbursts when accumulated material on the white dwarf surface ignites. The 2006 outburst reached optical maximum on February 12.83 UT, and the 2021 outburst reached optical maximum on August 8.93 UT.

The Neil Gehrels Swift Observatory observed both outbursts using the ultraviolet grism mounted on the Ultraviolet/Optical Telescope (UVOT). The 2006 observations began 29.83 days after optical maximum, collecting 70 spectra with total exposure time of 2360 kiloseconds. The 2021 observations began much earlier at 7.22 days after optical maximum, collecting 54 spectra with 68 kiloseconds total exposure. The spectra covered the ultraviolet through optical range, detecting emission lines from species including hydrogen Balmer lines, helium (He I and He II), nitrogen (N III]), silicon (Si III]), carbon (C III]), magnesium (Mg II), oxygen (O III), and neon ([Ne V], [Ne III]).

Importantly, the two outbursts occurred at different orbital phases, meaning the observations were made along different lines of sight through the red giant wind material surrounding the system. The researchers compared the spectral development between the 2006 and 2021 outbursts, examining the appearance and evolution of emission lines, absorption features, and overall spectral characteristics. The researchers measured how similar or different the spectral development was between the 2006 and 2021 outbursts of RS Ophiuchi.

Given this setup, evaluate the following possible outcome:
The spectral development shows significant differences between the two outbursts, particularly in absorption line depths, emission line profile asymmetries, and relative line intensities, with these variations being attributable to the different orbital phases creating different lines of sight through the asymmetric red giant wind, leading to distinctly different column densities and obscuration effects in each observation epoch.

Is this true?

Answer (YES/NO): NO